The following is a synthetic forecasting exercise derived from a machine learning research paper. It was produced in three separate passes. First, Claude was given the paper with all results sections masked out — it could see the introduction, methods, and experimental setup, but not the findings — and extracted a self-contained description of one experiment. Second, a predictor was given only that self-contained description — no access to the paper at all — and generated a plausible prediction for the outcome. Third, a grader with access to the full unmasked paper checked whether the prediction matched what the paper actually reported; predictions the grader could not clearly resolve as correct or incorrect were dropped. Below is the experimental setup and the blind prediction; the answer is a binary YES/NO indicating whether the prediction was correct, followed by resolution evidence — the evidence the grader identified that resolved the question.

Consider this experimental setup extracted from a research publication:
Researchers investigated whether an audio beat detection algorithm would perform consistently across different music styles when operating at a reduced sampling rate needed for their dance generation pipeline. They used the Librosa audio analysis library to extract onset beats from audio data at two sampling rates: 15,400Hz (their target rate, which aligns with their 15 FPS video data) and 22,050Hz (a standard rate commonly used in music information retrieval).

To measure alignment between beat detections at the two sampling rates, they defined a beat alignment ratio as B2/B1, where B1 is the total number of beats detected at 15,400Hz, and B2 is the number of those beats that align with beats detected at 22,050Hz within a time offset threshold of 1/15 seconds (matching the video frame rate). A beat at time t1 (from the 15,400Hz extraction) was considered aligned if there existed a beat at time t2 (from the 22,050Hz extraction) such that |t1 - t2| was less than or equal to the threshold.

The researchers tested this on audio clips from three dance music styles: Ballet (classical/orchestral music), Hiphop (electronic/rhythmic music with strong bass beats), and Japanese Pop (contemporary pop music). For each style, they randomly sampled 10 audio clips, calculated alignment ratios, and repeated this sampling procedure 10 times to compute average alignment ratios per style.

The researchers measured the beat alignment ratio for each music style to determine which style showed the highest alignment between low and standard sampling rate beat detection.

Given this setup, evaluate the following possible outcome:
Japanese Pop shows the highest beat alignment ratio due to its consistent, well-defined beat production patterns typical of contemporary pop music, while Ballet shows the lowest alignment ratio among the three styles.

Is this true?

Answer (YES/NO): NO